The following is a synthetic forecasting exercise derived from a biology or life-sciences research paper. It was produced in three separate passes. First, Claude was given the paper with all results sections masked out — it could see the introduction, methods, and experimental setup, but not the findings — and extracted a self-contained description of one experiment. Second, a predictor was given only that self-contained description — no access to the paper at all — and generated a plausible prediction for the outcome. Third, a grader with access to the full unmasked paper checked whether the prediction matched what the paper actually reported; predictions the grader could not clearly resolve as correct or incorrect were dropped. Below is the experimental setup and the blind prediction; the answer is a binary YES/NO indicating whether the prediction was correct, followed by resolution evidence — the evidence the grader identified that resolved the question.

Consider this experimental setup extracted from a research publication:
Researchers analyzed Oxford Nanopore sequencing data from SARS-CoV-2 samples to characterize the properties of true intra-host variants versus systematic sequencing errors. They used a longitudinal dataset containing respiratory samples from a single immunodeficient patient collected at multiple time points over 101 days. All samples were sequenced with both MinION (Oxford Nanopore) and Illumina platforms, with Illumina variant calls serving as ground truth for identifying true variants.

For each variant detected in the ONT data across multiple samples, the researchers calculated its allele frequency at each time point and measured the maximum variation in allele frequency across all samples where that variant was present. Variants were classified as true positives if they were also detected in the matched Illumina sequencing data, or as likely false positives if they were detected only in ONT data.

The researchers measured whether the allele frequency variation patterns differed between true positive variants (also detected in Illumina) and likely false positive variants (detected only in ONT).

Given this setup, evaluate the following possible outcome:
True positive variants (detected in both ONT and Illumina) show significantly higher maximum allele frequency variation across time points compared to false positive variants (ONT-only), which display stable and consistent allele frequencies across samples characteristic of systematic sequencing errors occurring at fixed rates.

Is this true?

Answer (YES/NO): YES